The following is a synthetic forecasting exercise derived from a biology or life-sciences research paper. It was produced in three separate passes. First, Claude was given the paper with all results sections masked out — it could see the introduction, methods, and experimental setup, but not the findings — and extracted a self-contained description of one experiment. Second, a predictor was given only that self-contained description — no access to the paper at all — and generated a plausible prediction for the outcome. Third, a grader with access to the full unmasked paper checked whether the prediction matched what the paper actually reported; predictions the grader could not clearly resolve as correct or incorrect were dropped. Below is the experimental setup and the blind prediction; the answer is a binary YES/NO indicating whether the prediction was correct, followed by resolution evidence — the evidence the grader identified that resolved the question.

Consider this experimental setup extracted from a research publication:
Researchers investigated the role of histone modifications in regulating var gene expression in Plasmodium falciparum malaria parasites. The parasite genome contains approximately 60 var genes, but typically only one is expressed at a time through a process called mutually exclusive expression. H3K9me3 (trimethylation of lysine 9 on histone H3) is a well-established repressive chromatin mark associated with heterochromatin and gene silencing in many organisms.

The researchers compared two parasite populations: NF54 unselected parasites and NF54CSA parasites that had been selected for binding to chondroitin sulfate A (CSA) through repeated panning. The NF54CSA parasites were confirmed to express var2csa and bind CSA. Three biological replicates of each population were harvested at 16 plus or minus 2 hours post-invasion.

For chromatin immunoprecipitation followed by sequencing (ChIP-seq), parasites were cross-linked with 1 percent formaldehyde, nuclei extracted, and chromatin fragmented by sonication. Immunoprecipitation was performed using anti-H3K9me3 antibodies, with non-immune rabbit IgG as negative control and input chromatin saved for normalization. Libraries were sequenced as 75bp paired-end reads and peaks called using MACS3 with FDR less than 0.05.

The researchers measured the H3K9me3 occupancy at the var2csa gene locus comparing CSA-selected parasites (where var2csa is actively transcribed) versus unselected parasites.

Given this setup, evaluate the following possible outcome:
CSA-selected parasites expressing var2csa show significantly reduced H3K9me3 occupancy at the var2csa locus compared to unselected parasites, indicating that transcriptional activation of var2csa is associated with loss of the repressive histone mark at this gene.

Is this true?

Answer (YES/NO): YES